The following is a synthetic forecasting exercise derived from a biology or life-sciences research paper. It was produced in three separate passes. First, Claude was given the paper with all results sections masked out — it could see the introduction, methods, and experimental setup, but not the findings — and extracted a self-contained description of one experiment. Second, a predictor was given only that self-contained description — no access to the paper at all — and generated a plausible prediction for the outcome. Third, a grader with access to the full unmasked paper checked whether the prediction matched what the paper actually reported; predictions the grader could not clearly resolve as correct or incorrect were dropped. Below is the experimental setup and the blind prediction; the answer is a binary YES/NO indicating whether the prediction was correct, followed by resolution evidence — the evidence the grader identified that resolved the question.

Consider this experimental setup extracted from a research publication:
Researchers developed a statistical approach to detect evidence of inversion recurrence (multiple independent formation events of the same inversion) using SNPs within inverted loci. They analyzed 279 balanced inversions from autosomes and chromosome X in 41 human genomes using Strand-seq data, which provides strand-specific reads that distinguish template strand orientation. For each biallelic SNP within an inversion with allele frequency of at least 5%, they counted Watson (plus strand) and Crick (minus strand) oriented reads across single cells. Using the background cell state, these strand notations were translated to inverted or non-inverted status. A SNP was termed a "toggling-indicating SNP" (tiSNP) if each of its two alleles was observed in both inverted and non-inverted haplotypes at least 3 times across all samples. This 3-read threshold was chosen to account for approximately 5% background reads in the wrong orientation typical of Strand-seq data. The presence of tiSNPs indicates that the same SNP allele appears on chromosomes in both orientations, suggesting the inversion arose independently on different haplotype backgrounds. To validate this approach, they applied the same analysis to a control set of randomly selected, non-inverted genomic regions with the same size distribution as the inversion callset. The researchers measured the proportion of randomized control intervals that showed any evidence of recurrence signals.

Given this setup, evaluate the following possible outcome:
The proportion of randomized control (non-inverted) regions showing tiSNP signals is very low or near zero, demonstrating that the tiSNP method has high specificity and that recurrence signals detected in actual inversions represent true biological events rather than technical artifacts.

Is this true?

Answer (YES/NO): YES